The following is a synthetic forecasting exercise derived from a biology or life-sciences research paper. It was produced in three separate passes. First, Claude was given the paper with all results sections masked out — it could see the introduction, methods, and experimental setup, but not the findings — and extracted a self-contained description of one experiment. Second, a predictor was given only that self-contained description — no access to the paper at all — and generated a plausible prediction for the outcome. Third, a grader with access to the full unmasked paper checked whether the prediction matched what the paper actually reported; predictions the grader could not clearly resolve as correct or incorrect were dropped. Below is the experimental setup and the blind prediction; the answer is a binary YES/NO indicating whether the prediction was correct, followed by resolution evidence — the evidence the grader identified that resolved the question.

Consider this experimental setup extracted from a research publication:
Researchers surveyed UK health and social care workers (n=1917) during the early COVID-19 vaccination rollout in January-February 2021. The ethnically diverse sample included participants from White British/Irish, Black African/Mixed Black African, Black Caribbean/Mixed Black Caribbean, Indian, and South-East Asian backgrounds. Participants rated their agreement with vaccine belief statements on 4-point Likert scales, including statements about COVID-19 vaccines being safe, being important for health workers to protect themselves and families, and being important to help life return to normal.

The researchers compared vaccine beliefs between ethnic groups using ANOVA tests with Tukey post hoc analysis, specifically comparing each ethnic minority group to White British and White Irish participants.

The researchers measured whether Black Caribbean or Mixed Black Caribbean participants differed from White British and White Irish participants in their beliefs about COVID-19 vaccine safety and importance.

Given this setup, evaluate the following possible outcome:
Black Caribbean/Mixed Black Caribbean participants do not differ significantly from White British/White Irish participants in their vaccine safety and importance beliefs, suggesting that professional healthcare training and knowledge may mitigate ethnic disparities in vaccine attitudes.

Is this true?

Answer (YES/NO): NO